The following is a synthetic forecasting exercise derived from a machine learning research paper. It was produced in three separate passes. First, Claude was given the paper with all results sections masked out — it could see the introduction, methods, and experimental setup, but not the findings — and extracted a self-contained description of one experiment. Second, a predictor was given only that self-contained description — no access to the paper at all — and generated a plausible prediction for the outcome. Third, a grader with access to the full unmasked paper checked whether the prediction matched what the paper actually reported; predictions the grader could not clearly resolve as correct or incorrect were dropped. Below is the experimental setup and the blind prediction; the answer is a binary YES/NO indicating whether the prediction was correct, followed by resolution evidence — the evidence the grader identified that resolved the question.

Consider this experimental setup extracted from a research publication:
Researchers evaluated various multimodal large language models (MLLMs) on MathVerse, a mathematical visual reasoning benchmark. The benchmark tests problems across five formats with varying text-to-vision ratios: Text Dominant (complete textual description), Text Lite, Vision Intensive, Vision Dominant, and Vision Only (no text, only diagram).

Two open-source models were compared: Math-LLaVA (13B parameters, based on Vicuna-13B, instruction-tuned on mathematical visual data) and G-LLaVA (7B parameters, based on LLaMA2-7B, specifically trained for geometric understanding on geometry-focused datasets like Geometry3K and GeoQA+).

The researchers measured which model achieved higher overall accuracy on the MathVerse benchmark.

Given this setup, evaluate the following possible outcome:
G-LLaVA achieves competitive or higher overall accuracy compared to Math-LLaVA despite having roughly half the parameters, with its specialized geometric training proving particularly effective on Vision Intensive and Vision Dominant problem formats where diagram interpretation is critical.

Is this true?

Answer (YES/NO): NO